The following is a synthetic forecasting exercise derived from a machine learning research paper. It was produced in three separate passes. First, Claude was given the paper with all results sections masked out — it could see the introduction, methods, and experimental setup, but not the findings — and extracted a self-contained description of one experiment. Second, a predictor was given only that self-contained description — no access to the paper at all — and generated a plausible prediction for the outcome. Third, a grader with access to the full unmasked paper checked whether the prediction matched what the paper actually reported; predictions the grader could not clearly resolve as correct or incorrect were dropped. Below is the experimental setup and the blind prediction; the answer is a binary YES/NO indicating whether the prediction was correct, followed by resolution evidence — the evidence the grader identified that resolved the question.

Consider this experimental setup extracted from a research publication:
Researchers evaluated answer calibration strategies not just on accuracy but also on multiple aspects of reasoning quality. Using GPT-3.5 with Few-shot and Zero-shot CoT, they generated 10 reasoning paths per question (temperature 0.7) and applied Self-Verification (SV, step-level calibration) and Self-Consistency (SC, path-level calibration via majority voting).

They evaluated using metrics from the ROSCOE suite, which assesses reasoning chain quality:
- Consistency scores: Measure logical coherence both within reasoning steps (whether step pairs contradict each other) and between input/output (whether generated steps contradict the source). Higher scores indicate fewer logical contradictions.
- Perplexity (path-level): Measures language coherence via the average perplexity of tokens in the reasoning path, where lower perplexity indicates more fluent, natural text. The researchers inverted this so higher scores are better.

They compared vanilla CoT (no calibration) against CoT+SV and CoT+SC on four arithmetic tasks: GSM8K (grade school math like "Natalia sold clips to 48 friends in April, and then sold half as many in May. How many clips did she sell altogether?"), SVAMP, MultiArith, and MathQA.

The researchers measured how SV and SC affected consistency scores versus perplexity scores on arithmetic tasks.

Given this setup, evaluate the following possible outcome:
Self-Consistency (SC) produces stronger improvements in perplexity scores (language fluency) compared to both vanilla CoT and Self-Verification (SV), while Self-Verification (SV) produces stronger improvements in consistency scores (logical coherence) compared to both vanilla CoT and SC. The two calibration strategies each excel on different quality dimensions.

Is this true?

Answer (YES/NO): NO